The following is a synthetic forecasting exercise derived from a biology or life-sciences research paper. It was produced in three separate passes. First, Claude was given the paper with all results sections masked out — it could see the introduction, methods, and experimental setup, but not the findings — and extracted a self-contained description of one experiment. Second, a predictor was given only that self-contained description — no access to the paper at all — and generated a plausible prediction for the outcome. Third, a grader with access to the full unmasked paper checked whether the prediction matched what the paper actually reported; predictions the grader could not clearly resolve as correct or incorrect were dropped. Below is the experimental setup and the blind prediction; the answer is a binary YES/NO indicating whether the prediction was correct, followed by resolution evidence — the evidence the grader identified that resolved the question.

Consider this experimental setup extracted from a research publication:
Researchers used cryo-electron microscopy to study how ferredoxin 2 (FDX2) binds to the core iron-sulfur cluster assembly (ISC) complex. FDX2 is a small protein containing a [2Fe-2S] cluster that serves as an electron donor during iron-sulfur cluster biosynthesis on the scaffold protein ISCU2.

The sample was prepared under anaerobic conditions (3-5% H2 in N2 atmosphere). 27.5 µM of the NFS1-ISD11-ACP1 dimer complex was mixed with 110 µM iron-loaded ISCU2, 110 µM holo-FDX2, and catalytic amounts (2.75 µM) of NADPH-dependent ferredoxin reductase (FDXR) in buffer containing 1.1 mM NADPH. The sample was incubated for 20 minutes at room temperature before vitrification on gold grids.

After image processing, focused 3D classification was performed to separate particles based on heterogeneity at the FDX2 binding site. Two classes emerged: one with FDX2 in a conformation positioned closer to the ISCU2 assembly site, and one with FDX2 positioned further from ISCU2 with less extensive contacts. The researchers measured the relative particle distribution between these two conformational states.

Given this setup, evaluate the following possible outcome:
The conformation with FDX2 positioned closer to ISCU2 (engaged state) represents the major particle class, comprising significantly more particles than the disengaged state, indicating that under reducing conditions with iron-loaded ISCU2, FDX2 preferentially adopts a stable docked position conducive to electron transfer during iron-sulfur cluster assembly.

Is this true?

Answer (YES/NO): YES